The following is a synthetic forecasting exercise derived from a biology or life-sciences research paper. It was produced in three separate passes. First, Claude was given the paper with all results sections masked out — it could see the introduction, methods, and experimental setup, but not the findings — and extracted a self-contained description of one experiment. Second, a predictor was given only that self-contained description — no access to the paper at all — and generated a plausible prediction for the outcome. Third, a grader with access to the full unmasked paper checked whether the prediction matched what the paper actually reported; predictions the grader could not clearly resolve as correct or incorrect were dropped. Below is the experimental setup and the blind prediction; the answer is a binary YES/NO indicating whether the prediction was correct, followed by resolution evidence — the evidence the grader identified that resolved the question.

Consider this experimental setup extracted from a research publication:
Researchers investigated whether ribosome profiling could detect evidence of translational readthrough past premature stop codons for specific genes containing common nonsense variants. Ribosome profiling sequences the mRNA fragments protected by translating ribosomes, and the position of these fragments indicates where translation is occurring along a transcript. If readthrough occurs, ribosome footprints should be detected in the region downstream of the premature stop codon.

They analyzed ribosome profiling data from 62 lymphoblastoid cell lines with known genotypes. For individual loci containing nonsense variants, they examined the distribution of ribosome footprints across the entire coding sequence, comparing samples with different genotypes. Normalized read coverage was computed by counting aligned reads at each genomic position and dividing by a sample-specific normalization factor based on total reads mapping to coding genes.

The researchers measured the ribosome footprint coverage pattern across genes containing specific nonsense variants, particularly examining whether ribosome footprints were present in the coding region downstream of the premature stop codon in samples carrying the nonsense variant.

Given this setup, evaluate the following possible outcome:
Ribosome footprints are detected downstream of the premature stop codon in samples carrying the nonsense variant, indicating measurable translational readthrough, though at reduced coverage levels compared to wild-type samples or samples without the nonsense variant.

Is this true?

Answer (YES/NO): NO